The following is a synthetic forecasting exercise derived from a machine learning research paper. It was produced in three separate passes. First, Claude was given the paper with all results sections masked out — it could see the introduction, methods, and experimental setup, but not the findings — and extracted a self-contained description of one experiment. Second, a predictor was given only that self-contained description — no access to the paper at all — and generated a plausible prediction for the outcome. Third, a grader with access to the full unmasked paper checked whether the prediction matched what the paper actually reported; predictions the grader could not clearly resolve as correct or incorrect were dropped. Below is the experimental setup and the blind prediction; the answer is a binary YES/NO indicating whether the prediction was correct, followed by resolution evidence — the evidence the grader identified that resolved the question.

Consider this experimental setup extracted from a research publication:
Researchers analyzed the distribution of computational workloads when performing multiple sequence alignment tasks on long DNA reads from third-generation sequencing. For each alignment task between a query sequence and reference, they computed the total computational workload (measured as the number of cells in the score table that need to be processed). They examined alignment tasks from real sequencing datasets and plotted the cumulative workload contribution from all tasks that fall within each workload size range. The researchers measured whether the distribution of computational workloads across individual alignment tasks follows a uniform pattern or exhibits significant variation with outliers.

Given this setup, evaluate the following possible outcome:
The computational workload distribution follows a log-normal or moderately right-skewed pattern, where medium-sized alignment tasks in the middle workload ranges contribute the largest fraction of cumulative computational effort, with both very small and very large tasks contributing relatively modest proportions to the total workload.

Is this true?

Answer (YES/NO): NO